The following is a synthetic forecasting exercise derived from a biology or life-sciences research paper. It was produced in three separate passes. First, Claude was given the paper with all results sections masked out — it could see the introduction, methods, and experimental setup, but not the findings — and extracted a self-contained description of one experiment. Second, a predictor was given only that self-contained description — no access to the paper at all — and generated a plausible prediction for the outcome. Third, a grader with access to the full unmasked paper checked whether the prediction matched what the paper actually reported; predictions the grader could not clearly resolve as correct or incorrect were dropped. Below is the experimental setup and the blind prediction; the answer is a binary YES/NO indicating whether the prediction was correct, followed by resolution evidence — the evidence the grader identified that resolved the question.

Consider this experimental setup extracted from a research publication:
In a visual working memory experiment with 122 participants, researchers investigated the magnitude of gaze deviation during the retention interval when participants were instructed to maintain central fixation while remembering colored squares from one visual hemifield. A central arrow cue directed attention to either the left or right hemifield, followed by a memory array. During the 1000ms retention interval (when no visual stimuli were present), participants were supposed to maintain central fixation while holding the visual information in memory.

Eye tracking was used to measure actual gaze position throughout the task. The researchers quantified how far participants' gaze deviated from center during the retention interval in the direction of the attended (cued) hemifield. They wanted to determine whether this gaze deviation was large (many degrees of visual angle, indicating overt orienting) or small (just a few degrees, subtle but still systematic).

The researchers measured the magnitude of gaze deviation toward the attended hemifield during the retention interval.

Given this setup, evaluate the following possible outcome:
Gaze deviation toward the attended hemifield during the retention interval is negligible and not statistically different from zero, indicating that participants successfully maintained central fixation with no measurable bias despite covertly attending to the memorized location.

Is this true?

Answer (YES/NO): NO